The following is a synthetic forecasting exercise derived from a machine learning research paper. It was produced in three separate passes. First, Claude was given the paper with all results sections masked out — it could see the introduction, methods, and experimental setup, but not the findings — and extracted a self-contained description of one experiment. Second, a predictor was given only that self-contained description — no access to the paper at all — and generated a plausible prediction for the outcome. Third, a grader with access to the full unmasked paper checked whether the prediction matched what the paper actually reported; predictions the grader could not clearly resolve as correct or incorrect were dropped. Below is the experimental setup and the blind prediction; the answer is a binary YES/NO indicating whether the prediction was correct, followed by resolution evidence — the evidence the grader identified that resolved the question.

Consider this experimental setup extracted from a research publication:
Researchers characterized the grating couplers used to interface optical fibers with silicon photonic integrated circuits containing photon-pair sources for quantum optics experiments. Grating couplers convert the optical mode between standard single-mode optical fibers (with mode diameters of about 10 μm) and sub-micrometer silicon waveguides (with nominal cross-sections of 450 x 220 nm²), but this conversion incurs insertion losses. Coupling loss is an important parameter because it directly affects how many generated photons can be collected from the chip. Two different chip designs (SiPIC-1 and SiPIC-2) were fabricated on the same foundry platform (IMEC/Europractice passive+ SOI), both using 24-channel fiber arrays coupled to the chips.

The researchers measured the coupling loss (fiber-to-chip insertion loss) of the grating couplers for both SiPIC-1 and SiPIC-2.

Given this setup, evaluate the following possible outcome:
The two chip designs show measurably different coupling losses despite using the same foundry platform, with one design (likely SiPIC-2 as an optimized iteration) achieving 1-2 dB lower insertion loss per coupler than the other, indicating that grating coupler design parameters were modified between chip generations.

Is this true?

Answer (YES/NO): NO